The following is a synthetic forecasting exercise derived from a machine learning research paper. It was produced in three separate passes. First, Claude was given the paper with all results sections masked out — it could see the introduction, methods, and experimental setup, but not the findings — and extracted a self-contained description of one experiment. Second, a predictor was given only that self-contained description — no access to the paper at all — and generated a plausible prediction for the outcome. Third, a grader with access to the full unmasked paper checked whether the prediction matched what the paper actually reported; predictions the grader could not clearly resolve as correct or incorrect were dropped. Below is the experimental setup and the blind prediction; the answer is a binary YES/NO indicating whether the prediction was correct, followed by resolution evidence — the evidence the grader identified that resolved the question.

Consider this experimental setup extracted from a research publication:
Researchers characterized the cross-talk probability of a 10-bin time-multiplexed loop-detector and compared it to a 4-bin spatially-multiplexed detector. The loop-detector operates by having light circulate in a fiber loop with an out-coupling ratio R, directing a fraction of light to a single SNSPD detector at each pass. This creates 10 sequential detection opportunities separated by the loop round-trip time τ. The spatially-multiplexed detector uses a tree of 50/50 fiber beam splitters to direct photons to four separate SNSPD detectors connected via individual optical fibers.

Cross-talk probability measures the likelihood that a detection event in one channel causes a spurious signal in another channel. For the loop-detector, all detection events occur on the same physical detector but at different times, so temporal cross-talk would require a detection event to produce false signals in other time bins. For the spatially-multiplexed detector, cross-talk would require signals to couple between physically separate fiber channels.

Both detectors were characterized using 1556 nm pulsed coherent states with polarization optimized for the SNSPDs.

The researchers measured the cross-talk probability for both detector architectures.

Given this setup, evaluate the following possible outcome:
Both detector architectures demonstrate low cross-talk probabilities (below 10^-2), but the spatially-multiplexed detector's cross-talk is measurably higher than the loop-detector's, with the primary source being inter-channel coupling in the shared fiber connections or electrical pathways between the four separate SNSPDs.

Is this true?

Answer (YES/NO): NO